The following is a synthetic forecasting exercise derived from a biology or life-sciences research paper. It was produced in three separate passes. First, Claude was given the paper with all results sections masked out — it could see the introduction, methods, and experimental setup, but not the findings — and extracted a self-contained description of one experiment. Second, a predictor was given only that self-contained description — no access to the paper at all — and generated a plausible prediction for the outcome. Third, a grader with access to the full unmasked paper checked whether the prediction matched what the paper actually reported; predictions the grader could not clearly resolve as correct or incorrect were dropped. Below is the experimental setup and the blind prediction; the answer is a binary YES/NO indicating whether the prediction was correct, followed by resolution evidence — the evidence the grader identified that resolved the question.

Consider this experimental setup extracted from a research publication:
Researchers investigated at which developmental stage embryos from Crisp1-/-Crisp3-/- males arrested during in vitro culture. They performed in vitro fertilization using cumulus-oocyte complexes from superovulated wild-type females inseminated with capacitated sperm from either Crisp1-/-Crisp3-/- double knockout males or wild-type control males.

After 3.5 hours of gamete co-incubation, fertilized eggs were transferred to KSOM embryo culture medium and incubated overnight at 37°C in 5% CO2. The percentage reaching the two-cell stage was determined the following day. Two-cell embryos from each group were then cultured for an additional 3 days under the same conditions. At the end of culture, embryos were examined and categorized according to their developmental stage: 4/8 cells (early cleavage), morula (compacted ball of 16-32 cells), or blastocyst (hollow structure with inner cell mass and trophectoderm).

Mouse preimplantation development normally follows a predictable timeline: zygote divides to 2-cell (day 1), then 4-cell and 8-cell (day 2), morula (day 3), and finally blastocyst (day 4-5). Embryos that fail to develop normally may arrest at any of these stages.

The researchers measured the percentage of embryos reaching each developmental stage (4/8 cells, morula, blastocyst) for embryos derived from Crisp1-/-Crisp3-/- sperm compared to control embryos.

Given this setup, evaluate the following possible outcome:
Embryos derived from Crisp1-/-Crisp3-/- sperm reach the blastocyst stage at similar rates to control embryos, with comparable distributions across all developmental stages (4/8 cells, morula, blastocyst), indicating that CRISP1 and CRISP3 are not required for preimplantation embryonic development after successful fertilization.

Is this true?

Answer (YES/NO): NO